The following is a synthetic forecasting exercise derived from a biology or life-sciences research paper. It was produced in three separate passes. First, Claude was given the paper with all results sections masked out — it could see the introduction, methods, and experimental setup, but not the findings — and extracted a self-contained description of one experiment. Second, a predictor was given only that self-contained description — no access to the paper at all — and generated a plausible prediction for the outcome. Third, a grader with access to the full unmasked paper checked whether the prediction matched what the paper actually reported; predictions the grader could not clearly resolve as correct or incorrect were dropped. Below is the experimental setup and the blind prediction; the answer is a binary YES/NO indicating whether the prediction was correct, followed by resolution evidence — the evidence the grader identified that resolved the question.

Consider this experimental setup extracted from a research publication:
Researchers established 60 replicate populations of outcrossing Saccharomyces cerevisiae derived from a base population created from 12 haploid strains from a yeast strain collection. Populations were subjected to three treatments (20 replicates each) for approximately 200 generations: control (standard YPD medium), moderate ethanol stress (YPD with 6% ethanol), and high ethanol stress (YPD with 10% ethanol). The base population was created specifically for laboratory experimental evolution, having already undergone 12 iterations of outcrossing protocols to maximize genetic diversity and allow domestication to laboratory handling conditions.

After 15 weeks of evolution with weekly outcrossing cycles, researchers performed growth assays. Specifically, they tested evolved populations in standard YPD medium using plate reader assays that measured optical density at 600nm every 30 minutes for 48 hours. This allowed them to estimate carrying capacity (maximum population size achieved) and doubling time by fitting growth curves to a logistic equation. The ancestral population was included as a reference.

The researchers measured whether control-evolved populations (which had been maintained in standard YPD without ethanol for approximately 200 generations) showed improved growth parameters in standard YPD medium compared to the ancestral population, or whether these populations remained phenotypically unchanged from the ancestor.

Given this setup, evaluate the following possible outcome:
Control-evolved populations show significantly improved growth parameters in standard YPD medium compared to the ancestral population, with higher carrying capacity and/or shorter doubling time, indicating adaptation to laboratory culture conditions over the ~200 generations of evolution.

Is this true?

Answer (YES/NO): YES